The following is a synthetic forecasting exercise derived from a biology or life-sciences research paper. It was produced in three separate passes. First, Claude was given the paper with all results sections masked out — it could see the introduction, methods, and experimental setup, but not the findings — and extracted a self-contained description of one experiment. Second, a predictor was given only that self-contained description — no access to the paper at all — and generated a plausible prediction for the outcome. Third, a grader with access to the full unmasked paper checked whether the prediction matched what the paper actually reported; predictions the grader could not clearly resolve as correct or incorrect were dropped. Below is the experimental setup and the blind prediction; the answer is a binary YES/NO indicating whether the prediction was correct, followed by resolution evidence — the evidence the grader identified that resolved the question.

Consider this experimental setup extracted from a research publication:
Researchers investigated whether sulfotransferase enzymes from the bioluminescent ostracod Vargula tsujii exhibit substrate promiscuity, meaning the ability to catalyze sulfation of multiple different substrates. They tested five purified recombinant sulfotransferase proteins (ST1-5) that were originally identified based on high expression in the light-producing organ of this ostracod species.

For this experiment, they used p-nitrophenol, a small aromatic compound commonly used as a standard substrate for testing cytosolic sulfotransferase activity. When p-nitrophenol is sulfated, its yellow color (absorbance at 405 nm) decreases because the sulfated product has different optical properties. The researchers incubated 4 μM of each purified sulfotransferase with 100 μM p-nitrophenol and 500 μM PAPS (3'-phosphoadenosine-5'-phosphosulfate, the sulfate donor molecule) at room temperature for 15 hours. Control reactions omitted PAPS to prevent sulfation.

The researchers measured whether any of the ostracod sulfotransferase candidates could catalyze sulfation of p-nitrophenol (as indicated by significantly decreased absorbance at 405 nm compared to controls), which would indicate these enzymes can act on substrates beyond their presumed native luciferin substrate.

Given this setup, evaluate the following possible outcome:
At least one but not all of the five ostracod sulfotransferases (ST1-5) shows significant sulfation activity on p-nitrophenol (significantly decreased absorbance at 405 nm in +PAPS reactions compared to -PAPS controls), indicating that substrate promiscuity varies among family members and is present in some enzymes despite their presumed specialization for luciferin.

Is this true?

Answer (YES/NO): YES